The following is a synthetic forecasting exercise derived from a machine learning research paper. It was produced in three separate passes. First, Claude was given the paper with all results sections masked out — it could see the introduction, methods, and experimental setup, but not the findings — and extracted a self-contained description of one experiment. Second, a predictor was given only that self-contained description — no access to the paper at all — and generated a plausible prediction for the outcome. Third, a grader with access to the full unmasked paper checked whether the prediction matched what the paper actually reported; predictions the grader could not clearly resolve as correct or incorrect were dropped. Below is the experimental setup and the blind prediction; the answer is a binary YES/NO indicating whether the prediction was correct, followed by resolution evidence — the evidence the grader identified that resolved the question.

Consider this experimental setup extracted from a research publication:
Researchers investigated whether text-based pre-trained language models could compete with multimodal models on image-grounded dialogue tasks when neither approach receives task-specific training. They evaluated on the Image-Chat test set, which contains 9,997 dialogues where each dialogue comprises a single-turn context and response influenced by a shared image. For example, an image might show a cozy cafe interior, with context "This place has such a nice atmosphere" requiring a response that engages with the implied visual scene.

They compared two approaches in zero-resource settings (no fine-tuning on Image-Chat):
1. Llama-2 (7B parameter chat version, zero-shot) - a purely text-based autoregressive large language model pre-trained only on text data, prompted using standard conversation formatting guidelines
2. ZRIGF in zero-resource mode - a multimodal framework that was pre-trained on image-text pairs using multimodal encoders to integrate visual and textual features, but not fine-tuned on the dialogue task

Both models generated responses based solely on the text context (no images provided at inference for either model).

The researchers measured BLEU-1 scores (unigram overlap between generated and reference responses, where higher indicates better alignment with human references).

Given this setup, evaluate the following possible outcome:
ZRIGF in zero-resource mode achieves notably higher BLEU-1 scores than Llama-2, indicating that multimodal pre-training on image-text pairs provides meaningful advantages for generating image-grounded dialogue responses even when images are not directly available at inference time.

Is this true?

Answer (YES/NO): YES